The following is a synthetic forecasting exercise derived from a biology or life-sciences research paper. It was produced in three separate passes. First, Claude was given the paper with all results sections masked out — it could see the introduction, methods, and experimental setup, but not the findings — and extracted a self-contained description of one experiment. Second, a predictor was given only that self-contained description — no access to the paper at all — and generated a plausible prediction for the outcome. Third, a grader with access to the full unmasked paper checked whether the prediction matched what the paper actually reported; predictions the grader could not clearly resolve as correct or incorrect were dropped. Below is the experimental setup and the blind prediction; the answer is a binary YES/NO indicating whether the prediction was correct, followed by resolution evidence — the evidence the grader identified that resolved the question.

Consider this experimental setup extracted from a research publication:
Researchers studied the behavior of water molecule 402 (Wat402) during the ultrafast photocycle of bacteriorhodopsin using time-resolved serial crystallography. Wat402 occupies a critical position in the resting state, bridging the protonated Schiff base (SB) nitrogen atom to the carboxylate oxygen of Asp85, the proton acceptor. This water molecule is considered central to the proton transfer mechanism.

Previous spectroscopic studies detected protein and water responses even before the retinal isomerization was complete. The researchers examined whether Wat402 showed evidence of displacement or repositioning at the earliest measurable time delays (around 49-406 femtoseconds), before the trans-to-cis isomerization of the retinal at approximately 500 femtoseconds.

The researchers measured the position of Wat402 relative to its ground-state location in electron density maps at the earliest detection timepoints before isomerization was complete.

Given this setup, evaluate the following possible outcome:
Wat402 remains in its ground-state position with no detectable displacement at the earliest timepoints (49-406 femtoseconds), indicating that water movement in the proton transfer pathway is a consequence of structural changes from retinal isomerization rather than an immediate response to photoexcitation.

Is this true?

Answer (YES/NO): NO